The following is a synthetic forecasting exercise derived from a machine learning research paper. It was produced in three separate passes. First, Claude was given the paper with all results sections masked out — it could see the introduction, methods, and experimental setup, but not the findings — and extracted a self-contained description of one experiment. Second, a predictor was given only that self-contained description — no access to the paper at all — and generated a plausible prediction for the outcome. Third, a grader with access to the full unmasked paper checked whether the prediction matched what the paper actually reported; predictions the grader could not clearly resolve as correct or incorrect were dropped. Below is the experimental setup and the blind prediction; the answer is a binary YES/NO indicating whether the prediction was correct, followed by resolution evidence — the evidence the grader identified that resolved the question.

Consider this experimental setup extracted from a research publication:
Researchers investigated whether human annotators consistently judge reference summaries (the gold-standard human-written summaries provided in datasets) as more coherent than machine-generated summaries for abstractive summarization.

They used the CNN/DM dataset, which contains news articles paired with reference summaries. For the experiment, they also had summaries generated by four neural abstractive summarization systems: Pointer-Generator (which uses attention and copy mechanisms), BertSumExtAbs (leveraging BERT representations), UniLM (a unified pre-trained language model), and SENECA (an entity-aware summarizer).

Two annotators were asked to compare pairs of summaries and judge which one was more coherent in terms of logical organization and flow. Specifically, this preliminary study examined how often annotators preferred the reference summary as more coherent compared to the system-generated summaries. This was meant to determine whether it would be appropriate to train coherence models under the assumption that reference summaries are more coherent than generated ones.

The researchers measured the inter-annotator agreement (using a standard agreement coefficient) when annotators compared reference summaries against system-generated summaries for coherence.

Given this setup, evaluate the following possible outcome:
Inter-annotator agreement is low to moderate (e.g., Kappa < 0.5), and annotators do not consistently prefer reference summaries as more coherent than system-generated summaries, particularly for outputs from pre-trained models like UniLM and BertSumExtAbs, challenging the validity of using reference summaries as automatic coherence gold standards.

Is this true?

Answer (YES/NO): NO